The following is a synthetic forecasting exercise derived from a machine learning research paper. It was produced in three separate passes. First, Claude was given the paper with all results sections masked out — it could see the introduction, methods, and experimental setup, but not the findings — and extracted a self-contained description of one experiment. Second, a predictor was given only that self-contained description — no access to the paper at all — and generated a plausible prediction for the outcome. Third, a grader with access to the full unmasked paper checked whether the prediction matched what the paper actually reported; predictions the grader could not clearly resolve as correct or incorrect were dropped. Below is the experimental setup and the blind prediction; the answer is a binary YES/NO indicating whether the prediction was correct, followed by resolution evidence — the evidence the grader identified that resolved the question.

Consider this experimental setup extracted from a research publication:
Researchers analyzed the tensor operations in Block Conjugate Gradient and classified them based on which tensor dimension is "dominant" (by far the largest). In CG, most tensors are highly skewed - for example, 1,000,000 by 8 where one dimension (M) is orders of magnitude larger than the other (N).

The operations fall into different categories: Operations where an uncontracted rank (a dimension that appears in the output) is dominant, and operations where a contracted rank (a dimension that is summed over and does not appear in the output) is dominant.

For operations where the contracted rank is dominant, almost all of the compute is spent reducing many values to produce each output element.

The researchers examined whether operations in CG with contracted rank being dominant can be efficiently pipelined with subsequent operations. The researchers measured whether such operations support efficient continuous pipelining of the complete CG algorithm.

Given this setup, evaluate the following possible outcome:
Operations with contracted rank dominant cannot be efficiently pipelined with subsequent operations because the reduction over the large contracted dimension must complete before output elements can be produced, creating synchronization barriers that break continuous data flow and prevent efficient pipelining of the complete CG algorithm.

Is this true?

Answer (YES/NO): YES